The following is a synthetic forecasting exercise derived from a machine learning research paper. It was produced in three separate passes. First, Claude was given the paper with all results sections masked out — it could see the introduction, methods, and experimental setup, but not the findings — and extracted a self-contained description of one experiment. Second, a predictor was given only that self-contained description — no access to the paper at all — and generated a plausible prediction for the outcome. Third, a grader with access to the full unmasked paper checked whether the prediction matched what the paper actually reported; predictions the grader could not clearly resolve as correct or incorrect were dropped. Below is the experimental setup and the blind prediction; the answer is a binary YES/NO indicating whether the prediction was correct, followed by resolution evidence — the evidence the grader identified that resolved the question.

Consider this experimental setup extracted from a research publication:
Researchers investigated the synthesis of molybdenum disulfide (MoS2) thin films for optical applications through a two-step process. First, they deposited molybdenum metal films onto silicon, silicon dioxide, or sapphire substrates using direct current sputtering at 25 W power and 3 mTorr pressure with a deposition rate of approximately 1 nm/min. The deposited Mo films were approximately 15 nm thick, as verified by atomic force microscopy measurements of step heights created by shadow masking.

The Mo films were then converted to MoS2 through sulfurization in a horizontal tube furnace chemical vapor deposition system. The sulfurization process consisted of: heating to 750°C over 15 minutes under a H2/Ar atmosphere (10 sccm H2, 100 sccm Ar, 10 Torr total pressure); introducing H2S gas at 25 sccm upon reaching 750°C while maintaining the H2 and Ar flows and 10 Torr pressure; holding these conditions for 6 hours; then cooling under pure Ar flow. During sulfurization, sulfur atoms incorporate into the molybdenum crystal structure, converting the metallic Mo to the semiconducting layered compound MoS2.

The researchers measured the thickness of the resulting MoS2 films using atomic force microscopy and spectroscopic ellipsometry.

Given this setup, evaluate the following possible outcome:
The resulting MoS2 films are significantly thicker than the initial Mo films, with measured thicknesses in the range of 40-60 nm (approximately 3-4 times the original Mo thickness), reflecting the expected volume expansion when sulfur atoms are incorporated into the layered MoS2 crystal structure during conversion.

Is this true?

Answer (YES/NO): NO